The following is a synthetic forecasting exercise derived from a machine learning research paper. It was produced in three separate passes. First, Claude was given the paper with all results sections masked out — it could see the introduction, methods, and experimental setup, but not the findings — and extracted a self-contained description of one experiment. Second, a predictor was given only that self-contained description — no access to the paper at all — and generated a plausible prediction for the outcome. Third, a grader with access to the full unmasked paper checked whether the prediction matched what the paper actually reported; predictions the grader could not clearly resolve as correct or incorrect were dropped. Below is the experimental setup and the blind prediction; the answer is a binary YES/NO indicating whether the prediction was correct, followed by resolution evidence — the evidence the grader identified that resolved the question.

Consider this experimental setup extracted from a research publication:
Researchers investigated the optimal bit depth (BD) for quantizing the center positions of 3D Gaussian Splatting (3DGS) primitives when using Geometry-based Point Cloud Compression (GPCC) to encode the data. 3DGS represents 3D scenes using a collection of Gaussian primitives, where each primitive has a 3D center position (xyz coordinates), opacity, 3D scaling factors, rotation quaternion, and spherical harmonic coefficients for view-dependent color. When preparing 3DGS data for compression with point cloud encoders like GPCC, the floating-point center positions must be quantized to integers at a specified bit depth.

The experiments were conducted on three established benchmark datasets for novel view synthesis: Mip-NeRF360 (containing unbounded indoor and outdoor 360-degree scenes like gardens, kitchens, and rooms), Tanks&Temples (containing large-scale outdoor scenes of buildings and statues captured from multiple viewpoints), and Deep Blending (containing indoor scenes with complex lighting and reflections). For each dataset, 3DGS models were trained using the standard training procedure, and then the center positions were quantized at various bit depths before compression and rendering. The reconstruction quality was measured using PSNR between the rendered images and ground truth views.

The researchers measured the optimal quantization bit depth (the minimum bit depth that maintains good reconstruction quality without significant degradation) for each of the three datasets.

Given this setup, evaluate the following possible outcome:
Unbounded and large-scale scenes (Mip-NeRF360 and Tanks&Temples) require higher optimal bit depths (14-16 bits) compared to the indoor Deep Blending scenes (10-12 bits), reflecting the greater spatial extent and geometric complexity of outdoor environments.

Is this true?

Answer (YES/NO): NO